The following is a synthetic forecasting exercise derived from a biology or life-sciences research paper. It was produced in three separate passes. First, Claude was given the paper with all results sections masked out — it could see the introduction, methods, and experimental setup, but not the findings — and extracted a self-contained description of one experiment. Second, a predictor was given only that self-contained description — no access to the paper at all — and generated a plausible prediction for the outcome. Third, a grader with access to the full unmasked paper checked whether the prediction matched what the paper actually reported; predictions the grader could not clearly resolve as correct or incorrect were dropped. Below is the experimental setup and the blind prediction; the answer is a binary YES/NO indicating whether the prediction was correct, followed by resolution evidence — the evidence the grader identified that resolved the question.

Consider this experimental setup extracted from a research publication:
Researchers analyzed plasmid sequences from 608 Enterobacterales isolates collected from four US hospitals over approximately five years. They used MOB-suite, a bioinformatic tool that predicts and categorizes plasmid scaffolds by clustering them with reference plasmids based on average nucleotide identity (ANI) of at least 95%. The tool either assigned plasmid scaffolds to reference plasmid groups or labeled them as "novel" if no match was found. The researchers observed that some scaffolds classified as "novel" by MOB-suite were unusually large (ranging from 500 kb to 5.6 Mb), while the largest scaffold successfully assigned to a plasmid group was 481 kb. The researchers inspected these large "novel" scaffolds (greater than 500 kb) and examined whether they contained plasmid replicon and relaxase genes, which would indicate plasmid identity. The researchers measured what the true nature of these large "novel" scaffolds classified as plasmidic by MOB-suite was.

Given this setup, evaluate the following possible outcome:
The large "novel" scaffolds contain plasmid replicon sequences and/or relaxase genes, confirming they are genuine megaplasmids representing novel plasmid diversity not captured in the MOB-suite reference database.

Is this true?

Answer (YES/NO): NO